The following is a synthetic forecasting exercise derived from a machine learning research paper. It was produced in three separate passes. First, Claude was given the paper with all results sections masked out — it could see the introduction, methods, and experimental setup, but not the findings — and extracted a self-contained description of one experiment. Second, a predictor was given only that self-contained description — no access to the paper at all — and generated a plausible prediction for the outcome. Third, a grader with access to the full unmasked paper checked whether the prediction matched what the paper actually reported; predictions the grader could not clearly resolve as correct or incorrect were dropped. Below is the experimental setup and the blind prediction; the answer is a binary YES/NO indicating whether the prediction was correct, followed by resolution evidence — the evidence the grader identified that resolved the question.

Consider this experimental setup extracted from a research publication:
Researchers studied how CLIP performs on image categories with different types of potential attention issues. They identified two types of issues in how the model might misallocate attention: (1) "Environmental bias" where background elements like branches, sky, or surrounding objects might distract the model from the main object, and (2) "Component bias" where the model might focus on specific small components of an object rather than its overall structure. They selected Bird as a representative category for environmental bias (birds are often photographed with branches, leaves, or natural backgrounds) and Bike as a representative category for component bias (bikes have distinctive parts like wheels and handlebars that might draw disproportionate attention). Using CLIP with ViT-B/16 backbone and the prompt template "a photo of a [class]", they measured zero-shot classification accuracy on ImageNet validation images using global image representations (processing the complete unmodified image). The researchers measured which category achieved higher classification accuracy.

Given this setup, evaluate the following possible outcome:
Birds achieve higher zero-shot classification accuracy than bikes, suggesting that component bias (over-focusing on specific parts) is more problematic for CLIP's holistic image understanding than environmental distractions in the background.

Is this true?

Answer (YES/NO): YES